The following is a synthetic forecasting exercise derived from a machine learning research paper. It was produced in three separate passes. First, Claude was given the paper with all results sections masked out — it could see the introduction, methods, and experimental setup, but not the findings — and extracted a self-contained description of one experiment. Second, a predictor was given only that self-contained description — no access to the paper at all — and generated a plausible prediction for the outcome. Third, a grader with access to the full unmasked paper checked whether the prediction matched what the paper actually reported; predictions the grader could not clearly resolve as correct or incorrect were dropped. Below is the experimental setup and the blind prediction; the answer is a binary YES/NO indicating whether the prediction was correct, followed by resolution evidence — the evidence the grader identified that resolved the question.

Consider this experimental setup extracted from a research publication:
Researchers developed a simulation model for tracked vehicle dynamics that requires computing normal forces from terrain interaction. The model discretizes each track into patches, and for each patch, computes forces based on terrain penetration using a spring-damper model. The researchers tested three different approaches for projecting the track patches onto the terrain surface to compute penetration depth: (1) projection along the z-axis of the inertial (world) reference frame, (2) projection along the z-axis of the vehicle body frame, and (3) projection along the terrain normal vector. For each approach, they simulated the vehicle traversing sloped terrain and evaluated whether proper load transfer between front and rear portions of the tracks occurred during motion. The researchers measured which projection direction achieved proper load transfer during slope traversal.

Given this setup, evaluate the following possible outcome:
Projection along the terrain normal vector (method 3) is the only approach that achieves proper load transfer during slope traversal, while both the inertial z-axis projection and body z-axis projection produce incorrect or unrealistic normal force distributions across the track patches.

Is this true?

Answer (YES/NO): NO